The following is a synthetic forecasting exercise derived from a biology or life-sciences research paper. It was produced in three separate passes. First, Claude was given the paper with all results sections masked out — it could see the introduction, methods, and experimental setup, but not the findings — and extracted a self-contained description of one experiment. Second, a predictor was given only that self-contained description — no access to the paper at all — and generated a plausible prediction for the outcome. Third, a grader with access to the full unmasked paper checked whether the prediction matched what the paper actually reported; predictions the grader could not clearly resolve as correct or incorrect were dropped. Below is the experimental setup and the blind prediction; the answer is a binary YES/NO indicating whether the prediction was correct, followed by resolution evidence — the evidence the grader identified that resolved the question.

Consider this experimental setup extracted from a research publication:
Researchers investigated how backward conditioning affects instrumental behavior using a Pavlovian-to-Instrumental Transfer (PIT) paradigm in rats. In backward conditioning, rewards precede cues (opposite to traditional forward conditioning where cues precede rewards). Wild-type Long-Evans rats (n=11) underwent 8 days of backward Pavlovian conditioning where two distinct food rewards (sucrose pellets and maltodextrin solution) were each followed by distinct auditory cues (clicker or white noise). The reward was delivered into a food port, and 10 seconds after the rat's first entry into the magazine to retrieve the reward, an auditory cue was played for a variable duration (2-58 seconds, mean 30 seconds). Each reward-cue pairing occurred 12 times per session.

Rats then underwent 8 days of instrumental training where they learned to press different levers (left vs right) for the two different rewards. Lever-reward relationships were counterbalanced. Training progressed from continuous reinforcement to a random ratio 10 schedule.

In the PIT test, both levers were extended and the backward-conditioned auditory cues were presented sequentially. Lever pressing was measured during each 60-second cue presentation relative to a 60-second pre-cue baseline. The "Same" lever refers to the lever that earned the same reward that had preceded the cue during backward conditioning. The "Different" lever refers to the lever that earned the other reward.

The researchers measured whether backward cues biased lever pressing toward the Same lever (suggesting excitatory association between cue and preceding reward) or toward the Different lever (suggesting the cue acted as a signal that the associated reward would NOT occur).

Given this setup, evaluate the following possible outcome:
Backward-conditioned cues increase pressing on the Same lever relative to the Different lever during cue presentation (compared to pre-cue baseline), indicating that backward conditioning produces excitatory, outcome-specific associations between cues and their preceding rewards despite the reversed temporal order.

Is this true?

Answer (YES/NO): NO